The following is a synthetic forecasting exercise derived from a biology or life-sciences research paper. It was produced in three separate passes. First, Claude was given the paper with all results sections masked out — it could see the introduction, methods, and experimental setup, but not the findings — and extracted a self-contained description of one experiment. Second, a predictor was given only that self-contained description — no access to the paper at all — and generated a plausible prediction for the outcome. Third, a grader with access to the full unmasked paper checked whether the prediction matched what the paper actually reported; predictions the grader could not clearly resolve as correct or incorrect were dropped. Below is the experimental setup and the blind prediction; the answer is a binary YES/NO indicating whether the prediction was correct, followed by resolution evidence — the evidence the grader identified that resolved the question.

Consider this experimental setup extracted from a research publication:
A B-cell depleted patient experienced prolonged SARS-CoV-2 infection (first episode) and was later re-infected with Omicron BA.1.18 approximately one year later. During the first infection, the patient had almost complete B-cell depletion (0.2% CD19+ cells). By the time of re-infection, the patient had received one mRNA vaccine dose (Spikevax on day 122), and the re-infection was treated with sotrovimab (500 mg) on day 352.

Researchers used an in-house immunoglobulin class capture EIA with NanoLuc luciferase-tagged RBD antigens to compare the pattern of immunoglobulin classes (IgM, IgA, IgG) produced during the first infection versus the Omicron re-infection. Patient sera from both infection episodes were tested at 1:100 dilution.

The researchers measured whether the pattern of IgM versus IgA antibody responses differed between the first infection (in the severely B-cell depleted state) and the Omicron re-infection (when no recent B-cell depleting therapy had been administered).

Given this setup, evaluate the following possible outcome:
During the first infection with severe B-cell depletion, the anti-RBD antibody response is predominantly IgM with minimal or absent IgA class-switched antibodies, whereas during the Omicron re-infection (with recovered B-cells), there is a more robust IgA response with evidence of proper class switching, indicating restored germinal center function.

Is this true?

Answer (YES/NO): YES